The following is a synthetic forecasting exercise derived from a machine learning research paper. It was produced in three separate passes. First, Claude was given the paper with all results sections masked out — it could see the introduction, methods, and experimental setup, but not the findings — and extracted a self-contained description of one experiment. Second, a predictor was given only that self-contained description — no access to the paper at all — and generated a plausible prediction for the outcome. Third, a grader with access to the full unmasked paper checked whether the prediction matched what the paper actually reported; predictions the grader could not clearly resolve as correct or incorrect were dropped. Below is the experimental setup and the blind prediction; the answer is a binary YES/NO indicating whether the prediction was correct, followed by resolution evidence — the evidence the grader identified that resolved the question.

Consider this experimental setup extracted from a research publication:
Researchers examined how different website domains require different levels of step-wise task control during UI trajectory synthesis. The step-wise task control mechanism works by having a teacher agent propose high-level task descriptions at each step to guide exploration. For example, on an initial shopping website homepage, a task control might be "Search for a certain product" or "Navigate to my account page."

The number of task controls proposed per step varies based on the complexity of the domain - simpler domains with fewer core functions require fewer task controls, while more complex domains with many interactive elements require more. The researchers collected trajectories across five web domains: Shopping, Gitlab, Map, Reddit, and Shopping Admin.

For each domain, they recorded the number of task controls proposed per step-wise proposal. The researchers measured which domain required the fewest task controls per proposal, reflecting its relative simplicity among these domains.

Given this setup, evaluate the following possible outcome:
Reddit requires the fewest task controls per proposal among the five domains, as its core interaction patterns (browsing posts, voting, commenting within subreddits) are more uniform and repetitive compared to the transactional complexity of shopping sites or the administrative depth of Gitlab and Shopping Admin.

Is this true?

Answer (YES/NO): NO